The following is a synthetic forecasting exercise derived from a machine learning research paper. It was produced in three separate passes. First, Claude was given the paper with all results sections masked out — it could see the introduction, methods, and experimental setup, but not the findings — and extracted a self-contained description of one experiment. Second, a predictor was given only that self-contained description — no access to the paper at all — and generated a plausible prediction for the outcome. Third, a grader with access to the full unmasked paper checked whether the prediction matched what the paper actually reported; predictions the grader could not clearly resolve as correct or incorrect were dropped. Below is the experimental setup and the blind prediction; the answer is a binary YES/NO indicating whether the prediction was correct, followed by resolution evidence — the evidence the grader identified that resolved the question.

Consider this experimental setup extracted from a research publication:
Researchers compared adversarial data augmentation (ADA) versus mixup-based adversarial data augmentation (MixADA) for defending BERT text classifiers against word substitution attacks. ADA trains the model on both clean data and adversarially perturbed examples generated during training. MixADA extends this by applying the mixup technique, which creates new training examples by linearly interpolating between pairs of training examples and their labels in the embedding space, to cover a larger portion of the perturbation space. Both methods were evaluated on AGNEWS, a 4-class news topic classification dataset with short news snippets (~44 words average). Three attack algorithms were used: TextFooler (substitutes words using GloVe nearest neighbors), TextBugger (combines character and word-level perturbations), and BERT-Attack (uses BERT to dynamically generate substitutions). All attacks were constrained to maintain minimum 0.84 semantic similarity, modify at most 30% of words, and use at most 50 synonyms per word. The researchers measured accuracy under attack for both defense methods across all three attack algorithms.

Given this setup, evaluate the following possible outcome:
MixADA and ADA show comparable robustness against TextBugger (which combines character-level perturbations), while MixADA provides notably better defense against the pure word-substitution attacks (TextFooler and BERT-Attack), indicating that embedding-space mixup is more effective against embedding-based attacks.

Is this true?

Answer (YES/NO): NO